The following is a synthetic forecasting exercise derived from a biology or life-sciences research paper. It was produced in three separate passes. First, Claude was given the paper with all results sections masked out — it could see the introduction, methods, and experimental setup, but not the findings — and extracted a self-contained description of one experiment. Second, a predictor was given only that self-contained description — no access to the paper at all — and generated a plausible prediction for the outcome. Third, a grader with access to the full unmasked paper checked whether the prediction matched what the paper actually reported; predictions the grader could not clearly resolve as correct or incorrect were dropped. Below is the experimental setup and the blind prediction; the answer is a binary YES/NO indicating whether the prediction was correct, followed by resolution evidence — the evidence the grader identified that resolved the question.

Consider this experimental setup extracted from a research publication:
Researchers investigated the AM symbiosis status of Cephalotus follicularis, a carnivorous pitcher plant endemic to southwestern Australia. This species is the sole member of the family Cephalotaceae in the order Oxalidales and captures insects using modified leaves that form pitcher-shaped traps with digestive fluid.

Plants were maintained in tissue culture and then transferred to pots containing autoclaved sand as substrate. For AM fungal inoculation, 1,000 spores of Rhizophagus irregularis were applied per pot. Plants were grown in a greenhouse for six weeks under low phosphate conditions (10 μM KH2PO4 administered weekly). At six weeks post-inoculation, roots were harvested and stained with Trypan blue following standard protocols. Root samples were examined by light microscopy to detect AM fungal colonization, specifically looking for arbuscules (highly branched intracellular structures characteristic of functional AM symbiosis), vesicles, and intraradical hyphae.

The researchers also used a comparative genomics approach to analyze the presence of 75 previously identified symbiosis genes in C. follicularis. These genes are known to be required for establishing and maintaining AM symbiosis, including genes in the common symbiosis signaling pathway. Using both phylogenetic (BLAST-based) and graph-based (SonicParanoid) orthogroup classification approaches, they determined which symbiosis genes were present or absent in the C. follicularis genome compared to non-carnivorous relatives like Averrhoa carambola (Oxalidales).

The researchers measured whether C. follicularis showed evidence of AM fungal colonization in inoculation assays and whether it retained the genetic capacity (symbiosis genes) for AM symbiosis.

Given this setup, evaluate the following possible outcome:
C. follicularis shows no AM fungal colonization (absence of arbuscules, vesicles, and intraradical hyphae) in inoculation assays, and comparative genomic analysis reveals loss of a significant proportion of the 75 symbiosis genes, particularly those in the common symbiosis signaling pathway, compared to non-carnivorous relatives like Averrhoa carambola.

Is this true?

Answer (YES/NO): YES